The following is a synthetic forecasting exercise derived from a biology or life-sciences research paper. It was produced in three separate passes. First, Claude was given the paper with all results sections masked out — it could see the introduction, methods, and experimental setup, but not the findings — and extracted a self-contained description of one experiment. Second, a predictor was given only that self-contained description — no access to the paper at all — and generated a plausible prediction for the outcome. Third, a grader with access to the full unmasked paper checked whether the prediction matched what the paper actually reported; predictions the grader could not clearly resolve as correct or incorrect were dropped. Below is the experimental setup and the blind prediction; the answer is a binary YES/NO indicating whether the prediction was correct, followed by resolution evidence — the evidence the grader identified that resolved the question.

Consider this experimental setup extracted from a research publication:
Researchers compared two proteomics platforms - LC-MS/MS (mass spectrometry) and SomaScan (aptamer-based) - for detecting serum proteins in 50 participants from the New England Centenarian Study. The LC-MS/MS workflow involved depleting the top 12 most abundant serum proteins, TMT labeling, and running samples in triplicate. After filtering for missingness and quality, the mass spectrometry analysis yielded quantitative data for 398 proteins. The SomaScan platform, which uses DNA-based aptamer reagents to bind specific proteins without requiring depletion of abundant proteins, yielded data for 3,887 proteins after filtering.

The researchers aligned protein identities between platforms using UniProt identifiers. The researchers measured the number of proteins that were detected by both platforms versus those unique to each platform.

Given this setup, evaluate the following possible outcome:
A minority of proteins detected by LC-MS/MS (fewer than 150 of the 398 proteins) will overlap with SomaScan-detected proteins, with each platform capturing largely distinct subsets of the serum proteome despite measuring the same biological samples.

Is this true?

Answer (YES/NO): NO